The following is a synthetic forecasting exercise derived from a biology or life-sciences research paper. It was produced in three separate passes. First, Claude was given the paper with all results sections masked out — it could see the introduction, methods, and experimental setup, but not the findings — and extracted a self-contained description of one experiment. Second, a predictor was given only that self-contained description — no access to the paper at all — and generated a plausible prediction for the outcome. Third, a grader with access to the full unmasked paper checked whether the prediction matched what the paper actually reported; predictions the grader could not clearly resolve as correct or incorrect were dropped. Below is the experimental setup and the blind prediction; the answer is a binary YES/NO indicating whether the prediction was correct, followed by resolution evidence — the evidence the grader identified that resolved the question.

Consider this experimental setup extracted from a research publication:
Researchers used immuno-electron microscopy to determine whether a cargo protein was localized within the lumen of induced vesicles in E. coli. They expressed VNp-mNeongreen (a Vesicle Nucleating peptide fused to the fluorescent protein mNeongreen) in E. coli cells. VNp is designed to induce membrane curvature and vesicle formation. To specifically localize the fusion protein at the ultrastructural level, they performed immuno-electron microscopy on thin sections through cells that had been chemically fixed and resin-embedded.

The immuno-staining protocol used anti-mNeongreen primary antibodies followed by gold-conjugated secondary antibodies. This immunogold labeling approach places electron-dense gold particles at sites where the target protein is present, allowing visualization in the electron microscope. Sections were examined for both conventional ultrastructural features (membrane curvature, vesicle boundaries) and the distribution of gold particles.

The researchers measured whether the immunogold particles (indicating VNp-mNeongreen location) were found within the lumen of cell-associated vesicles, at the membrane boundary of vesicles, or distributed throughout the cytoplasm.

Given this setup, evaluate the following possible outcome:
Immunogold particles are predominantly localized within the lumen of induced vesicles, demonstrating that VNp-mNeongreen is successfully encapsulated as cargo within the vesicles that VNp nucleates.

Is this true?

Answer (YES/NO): YES